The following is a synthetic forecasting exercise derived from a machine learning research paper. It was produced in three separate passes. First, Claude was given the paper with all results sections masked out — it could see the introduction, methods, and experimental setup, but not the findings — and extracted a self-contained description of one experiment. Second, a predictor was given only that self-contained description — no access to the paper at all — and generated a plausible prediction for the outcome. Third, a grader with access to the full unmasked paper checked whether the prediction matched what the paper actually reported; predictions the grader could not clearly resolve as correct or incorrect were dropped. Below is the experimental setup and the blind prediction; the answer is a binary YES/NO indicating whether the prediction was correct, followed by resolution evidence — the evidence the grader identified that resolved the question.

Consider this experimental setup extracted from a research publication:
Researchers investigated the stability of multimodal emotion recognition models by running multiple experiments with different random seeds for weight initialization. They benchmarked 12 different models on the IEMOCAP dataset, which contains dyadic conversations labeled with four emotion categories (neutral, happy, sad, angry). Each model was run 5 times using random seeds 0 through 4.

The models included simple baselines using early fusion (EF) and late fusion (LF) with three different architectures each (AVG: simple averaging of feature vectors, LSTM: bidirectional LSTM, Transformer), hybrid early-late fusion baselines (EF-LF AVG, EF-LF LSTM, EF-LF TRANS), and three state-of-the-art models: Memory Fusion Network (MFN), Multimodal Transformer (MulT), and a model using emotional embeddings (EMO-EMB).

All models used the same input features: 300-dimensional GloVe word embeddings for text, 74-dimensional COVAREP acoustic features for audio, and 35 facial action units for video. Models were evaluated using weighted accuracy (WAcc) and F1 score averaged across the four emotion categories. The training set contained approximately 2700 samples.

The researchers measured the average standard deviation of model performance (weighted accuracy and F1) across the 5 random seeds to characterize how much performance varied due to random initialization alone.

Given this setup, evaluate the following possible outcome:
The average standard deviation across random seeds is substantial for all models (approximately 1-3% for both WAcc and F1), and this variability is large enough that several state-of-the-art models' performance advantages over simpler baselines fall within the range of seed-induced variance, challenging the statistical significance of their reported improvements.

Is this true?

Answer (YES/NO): YES